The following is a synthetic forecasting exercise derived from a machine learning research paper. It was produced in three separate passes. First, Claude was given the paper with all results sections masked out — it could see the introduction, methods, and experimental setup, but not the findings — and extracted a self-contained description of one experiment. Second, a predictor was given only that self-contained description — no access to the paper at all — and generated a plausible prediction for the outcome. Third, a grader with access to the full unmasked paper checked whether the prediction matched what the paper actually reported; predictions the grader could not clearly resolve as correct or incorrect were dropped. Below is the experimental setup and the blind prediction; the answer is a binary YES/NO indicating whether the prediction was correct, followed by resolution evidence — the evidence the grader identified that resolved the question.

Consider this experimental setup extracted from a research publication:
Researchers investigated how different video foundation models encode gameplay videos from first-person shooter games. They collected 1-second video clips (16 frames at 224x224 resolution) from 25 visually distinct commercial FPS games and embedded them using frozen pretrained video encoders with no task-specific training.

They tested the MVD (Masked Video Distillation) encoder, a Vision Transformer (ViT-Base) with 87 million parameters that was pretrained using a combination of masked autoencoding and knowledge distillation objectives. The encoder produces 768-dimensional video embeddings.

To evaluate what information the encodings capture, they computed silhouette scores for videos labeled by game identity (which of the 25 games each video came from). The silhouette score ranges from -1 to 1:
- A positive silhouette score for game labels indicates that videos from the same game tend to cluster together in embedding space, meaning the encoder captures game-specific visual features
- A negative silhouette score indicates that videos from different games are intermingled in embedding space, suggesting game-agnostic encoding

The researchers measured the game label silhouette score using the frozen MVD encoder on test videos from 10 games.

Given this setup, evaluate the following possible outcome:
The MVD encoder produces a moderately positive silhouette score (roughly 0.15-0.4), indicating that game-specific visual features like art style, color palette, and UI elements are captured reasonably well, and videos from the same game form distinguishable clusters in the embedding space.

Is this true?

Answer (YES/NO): NO